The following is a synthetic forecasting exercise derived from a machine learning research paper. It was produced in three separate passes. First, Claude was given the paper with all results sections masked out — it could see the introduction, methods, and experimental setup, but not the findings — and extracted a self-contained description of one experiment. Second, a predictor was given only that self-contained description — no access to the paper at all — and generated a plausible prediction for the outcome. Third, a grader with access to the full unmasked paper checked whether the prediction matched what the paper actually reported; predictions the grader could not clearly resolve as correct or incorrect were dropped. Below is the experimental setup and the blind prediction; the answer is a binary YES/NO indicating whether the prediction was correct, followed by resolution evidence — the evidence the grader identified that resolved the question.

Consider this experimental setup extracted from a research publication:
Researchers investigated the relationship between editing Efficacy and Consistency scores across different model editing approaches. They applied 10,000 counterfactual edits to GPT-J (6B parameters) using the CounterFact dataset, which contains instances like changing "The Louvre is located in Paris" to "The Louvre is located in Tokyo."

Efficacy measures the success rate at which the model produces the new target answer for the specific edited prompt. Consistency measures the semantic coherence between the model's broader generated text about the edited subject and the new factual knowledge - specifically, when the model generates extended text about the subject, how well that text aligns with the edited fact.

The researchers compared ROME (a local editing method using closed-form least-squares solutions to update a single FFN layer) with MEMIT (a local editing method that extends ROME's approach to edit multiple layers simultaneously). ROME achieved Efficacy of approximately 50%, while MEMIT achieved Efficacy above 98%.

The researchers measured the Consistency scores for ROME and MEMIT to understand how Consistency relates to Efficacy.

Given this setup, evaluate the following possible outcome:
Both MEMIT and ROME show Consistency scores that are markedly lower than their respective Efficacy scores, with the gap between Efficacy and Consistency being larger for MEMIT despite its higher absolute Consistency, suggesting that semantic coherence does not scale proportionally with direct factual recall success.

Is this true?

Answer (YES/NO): YES